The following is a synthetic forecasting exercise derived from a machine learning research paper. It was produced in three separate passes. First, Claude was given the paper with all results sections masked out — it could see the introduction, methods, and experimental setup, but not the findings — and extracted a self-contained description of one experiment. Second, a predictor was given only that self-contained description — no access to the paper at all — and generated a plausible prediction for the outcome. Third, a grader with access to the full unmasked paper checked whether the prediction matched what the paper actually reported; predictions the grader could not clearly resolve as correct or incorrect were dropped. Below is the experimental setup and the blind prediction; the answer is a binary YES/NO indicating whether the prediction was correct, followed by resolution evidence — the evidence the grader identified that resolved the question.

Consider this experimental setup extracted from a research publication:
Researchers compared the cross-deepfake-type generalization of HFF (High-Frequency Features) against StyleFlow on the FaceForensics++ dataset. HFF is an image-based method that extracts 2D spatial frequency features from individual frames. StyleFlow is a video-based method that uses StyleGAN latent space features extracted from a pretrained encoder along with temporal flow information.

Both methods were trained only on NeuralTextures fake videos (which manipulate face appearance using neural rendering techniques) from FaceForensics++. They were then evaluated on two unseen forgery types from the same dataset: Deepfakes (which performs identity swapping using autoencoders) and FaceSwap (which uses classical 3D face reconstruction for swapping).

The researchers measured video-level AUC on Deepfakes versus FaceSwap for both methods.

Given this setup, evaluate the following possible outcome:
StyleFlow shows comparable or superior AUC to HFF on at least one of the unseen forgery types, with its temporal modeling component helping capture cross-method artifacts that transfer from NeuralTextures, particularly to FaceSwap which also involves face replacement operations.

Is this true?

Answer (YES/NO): YES